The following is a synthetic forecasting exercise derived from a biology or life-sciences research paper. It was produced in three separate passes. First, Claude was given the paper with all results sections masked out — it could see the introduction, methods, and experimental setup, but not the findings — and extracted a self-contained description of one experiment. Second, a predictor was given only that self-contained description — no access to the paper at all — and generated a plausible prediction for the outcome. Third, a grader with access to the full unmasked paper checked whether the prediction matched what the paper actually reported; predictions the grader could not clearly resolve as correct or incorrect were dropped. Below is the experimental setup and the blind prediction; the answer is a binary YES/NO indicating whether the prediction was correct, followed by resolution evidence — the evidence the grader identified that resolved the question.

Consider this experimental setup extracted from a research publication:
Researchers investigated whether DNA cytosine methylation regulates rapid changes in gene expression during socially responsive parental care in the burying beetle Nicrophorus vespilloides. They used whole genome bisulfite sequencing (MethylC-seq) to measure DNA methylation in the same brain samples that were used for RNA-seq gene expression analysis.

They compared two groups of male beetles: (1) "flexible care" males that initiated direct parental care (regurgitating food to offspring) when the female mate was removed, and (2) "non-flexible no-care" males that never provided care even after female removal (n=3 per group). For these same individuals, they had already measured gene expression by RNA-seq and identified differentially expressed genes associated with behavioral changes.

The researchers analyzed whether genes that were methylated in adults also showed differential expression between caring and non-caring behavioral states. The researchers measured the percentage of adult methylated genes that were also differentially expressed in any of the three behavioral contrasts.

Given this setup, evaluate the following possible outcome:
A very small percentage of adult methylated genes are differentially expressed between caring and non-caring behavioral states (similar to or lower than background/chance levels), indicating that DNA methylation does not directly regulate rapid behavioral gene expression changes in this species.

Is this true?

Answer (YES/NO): YES